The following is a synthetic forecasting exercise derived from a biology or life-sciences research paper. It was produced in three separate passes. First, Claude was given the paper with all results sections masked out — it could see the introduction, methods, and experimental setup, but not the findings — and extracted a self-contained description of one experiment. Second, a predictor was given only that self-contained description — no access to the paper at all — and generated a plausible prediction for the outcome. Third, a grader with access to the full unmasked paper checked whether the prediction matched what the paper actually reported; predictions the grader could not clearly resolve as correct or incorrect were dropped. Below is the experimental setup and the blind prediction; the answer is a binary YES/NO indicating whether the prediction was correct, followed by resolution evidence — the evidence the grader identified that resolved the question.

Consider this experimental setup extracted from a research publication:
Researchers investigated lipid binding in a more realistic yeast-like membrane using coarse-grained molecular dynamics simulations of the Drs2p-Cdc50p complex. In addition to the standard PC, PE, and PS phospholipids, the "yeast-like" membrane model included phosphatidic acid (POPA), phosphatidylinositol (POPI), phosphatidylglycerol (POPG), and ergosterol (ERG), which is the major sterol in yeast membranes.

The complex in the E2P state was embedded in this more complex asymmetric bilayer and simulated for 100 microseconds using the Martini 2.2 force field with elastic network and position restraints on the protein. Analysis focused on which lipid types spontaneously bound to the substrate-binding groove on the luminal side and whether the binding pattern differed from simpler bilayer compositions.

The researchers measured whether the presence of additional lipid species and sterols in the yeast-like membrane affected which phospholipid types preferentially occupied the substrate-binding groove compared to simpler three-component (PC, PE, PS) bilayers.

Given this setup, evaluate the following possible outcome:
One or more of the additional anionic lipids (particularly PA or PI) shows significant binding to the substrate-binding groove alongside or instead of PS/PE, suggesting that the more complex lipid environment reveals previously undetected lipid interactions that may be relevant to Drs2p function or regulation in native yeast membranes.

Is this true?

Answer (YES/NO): NO